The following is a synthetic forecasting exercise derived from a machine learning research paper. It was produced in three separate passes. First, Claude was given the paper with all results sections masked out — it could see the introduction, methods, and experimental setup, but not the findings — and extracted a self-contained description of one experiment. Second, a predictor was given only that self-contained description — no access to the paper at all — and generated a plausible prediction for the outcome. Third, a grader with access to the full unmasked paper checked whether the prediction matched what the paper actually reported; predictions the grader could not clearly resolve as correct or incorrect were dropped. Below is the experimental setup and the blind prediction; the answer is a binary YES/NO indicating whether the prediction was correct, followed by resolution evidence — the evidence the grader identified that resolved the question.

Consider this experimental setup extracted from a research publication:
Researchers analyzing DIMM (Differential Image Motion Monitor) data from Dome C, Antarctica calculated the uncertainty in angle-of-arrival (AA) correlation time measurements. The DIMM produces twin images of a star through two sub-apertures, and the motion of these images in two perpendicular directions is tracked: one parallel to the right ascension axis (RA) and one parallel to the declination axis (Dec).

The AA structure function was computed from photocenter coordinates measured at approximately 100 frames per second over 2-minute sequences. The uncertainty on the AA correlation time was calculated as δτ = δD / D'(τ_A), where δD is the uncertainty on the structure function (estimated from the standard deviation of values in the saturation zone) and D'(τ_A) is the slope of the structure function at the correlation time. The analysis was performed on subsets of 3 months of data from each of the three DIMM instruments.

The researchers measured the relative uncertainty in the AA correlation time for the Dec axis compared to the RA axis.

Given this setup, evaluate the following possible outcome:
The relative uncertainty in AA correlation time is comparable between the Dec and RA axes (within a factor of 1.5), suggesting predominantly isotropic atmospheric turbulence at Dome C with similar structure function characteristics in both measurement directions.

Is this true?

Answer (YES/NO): YES